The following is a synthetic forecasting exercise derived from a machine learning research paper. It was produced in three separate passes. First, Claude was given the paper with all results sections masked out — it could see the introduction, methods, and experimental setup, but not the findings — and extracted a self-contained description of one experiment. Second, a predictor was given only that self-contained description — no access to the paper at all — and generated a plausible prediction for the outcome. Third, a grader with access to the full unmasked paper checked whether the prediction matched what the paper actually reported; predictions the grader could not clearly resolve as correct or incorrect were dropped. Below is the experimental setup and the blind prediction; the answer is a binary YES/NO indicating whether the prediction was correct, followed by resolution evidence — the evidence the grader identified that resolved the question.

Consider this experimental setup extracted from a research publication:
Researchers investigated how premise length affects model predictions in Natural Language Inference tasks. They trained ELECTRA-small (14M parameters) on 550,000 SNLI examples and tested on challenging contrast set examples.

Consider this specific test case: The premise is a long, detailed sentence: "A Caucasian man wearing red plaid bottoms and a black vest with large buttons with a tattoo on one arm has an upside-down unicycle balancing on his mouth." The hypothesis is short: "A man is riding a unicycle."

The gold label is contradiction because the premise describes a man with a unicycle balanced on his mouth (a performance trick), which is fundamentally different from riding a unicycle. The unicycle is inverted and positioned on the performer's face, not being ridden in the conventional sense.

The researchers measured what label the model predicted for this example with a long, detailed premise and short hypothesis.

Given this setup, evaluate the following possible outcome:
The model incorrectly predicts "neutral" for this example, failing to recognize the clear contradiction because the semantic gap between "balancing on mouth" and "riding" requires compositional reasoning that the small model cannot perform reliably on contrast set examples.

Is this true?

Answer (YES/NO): NO